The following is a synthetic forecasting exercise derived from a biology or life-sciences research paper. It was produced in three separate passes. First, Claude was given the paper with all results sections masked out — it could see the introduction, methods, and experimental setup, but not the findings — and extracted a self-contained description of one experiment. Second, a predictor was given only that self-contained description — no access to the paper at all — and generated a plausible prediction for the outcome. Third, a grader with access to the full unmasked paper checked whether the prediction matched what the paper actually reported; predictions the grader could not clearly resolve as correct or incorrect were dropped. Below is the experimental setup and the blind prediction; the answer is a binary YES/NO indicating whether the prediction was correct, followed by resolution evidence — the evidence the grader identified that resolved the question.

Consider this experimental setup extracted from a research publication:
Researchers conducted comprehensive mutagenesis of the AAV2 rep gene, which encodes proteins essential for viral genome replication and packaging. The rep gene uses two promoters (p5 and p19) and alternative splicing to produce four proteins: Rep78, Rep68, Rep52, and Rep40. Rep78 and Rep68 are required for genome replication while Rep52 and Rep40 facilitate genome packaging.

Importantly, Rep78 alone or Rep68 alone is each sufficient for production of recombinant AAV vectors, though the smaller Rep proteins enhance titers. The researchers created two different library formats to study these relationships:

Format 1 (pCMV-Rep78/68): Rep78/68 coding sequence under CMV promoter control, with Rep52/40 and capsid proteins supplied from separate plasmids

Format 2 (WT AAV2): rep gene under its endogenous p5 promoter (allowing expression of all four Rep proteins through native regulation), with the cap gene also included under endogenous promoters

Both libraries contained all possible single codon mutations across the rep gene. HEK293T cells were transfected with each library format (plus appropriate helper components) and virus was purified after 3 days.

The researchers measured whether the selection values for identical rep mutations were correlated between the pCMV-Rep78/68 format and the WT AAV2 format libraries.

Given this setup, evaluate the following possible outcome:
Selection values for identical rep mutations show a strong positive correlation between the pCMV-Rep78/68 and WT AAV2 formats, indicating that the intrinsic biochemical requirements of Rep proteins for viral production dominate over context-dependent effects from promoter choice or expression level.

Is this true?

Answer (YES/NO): YES